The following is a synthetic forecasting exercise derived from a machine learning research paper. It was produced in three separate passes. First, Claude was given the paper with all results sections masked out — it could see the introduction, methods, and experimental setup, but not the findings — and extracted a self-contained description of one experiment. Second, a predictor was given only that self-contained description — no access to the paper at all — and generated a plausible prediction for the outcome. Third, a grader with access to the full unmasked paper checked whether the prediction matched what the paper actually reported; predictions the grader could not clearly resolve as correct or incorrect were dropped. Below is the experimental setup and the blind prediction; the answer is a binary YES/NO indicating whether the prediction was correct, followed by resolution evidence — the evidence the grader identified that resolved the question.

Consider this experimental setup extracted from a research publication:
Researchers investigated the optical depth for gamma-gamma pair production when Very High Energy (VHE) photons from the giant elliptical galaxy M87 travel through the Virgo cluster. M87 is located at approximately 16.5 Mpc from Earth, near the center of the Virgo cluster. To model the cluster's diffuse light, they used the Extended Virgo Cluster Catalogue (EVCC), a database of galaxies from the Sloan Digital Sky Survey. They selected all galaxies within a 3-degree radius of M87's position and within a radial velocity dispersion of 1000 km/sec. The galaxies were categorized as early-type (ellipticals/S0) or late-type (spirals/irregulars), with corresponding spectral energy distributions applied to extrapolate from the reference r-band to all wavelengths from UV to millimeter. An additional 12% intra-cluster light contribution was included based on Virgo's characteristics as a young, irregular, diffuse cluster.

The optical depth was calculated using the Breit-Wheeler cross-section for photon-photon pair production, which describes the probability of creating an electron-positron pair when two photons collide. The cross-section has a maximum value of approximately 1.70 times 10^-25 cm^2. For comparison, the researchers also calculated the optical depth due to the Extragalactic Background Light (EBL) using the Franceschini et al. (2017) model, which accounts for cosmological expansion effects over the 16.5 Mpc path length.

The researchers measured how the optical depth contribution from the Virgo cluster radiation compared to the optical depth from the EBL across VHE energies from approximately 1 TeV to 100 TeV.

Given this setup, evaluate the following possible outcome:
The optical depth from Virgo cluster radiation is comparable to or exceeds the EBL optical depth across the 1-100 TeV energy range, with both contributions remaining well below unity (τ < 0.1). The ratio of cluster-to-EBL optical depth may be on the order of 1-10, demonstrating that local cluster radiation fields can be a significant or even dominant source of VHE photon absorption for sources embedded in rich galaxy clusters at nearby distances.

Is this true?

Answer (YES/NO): NO